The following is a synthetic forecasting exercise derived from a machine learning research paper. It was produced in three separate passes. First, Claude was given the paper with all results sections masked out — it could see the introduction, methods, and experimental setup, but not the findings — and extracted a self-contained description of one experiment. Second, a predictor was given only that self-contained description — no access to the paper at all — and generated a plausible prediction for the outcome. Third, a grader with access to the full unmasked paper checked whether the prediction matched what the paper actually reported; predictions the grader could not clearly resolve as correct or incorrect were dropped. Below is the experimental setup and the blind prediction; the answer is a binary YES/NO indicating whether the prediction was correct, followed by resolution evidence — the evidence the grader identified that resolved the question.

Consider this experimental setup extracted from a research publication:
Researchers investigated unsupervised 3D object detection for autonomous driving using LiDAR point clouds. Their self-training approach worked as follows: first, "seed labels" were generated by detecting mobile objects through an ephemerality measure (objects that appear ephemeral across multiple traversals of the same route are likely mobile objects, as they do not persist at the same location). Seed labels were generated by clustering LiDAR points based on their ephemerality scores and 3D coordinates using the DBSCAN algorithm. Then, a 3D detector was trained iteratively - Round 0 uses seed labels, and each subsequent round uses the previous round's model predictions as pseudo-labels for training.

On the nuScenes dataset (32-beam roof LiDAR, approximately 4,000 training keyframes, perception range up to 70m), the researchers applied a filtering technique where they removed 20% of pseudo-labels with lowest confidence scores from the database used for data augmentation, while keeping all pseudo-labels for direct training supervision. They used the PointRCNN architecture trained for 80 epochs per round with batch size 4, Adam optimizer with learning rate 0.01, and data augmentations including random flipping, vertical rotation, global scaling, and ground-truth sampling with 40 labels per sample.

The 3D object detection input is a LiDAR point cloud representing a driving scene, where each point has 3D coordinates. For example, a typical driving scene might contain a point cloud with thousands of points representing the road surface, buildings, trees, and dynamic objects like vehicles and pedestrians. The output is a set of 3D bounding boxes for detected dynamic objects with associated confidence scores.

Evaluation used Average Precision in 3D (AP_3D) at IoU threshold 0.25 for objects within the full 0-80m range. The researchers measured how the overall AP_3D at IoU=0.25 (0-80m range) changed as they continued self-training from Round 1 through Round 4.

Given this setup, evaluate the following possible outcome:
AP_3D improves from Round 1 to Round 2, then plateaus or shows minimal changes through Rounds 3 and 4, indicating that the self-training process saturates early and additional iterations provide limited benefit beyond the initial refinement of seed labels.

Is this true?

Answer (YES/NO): NO